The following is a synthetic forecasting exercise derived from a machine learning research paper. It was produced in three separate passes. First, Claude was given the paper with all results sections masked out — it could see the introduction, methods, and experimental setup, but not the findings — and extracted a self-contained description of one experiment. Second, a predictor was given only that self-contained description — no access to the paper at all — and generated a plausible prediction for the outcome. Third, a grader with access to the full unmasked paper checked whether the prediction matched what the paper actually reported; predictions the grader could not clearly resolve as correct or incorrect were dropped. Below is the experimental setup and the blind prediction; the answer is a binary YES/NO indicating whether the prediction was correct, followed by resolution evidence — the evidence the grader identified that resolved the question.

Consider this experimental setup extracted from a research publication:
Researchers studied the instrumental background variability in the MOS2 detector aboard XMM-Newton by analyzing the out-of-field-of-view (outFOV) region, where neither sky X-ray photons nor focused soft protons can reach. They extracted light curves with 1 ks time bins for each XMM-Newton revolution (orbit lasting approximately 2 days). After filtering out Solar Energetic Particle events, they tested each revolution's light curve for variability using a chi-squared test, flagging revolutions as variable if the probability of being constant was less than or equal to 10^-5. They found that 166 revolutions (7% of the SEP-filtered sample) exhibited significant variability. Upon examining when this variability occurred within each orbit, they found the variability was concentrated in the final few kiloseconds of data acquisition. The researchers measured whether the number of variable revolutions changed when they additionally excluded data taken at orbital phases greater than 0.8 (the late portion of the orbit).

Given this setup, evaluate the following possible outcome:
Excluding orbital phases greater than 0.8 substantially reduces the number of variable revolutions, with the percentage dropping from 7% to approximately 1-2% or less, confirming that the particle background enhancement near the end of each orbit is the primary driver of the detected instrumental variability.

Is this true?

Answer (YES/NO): YES